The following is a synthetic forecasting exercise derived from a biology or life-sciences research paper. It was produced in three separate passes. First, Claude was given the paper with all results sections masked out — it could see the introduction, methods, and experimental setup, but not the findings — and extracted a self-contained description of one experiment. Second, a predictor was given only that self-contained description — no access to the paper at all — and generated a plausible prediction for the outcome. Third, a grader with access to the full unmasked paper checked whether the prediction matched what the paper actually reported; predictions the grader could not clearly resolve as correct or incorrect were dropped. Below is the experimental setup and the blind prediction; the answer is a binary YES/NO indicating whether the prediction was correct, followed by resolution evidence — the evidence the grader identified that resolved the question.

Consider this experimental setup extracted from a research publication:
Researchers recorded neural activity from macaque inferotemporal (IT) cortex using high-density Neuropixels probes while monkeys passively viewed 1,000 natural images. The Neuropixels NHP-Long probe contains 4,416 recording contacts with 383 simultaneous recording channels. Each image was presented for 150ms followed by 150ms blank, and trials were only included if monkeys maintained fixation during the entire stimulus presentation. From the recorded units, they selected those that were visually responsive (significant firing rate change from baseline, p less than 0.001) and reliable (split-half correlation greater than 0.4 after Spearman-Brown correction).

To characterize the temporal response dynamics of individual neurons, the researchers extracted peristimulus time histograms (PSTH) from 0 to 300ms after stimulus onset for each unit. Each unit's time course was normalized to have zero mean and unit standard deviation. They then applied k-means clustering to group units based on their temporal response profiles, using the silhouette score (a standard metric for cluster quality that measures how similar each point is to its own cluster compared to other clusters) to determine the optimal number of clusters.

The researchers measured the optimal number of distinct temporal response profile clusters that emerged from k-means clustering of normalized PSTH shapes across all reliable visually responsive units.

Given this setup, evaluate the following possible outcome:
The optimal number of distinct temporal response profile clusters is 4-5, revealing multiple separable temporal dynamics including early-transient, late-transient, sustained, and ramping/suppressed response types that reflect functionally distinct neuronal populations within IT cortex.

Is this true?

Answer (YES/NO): NO